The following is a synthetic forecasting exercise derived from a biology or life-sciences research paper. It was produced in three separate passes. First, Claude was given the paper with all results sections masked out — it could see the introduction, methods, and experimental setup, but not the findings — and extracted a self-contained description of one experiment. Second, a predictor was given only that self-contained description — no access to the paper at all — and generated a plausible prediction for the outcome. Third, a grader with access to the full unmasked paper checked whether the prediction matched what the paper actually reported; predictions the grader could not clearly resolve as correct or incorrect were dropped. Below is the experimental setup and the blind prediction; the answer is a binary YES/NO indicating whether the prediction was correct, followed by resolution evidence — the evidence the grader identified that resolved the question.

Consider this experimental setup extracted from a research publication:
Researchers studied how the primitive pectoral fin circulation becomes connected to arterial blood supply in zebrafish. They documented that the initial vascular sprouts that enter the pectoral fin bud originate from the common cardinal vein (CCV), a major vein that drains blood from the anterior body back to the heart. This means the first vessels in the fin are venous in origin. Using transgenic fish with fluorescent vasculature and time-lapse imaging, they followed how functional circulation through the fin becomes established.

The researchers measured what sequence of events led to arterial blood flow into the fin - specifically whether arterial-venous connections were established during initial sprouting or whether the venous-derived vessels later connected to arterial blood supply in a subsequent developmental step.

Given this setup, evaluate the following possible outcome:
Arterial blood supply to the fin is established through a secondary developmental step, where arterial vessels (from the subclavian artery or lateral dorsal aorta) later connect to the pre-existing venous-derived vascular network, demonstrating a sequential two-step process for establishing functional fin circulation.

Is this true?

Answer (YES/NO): NO